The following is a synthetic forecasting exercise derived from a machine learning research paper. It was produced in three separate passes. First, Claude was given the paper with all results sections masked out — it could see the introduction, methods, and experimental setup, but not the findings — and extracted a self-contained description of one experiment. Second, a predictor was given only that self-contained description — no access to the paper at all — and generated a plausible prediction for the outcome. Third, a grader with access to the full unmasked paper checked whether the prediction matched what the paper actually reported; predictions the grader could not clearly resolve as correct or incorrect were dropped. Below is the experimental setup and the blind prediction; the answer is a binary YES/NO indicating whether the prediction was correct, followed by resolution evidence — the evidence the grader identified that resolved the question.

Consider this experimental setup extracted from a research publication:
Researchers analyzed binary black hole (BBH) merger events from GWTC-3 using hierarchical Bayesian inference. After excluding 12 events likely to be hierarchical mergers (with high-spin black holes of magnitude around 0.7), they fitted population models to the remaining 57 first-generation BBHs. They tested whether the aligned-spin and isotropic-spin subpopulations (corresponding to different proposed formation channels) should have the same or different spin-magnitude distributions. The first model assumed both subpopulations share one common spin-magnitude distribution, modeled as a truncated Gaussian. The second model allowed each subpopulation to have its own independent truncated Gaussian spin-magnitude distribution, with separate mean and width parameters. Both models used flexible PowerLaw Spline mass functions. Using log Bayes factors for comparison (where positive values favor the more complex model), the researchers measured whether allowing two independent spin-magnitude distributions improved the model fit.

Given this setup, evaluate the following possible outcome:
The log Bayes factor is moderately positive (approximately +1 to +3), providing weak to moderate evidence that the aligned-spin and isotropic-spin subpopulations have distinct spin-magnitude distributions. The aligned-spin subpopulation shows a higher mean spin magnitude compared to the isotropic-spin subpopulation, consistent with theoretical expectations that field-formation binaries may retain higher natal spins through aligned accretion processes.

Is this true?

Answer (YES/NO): NO